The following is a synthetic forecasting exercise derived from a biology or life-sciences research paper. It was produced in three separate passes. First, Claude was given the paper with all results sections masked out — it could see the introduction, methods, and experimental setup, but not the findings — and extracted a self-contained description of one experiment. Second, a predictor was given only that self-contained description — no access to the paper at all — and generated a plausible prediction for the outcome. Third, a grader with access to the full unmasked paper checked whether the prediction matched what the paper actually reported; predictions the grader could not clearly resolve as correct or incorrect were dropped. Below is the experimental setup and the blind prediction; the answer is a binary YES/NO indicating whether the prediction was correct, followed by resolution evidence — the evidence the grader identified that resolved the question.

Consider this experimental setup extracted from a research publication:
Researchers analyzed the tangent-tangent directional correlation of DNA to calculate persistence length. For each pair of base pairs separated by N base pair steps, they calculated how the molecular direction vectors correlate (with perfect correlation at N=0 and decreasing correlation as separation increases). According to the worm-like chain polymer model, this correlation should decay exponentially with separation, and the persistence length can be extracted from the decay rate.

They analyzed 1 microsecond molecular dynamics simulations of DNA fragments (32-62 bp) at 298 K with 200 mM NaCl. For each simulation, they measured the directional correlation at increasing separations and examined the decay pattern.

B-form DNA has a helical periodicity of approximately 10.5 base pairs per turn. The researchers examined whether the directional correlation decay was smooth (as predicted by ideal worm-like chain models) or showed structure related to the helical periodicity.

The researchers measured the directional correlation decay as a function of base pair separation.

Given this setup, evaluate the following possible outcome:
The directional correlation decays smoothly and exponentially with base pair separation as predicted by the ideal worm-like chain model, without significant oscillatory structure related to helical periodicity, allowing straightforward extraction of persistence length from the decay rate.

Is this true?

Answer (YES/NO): NO